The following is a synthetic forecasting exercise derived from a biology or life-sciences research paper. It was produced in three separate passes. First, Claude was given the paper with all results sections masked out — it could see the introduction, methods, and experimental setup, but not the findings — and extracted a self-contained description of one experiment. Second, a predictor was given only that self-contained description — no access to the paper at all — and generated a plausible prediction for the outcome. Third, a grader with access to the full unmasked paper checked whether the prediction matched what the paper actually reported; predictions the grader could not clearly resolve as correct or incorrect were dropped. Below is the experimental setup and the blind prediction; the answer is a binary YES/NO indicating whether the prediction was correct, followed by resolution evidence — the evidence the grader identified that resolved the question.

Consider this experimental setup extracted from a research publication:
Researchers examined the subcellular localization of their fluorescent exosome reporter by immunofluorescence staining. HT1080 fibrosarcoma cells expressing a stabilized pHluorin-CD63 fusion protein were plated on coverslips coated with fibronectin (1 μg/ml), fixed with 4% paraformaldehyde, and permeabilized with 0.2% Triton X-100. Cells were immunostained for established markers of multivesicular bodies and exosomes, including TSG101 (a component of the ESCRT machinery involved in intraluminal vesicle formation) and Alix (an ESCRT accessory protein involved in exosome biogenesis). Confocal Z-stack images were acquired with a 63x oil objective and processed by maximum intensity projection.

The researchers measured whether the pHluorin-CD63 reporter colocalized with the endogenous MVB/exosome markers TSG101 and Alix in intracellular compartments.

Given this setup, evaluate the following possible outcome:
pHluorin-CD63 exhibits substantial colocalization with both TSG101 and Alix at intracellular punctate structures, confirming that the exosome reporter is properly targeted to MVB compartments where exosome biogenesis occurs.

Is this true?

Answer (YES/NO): NO